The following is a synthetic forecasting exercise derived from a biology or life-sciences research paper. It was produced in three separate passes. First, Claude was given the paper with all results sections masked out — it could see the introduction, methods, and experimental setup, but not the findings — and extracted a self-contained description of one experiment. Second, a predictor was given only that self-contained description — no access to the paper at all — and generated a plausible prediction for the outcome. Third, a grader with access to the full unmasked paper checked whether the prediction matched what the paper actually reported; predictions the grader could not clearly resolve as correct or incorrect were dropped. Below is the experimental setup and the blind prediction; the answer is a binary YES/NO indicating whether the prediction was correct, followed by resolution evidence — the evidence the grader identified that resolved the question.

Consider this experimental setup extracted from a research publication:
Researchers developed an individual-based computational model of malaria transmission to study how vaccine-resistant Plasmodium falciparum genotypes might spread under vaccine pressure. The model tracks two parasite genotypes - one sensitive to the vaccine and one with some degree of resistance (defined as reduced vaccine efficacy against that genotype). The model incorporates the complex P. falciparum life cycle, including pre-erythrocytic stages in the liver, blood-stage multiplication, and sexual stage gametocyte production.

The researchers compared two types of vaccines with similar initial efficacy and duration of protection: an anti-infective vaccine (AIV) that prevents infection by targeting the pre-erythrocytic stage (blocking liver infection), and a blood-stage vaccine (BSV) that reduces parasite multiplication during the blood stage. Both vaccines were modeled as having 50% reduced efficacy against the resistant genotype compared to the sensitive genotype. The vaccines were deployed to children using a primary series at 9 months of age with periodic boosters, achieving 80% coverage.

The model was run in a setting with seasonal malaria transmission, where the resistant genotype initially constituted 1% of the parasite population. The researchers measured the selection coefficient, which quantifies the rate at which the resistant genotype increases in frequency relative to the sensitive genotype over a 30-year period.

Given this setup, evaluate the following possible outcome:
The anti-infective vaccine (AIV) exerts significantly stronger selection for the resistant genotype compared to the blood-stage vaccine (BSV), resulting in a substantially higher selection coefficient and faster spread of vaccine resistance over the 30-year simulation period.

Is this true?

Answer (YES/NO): NO